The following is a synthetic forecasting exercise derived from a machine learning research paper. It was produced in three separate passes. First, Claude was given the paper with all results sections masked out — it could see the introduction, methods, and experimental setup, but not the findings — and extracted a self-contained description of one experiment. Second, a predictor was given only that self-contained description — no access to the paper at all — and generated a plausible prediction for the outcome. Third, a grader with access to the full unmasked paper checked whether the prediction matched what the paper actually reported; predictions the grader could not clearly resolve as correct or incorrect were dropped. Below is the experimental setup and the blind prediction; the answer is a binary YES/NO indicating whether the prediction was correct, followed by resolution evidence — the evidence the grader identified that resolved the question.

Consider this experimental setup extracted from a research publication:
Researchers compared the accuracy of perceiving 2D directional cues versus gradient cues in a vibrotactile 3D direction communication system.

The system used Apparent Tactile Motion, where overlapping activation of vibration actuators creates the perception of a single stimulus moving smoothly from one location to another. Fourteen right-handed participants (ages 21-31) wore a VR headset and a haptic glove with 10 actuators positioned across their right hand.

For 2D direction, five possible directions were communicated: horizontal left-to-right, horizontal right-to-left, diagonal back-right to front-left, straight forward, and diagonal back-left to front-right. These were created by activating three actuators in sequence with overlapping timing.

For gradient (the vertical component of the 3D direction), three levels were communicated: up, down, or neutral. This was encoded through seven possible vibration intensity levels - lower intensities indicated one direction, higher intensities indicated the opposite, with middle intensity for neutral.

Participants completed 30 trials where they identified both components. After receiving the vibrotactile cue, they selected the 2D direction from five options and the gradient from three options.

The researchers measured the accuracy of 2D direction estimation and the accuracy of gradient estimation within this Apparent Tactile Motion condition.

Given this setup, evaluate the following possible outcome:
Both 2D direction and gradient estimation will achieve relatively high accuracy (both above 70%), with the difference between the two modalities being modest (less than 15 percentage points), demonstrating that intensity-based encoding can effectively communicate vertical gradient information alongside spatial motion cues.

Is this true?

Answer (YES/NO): NO